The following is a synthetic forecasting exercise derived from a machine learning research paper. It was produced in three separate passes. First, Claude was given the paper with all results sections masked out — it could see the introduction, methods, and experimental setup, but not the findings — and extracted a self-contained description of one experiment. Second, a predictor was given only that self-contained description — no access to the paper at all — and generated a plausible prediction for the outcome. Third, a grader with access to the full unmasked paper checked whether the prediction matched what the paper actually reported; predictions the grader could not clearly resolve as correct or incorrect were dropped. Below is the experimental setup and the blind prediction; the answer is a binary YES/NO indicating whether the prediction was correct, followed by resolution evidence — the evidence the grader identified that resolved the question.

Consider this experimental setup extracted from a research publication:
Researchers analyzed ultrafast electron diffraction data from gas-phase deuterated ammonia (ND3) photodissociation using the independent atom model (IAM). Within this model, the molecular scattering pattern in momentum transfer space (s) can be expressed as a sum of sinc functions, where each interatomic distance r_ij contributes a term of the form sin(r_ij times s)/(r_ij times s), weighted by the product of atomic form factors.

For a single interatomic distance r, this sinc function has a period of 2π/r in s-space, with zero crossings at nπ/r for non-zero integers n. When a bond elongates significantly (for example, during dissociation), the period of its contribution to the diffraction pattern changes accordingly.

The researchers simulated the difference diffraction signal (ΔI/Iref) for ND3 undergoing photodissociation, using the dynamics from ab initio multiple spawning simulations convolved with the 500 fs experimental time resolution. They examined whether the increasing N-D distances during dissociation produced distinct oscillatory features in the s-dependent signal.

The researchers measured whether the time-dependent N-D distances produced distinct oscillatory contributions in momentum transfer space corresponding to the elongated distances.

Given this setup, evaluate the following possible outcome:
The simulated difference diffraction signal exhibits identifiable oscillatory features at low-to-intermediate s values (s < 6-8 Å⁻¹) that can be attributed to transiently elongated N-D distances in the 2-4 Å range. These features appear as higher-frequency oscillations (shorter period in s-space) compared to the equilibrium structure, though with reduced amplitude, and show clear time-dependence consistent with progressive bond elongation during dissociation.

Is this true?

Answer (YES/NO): NO